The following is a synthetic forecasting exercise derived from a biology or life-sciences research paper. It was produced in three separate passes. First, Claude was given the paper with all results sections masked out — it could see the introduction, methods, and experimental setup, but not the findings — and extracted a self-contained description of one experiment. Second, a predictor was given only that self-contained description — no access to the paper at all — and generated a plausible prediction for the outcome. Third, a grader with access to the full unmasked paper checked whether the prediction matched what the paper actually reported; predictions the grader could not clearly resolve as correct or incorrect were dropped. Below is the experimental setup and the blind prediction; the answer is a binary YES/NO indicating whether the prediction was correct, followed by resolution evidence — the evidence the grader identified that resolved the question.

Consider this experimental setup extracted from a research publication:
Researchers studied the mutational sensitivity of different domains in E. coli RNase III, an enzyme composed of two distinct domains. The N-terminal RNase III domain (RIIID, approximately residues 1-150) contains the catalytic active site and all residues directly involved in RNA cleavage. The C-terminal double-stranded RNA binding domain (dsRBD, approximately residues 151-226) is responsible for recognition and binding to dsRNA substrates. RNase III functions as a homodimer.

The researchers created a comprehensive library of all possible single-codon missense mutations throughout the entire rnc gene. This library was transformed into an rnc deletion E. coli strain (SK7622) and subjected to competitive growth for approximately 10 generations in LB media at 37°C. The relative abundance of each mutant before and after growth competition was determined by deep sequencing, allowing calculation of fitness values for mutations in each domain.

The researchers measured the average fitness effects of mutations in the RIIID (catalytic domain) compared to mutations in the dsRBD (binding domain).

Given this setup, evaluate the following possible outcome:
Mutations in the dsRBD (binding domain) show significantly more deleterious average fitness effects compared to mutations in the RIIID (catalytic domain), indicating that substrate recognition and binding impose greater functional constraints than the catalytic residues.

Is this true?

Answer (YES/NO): NO